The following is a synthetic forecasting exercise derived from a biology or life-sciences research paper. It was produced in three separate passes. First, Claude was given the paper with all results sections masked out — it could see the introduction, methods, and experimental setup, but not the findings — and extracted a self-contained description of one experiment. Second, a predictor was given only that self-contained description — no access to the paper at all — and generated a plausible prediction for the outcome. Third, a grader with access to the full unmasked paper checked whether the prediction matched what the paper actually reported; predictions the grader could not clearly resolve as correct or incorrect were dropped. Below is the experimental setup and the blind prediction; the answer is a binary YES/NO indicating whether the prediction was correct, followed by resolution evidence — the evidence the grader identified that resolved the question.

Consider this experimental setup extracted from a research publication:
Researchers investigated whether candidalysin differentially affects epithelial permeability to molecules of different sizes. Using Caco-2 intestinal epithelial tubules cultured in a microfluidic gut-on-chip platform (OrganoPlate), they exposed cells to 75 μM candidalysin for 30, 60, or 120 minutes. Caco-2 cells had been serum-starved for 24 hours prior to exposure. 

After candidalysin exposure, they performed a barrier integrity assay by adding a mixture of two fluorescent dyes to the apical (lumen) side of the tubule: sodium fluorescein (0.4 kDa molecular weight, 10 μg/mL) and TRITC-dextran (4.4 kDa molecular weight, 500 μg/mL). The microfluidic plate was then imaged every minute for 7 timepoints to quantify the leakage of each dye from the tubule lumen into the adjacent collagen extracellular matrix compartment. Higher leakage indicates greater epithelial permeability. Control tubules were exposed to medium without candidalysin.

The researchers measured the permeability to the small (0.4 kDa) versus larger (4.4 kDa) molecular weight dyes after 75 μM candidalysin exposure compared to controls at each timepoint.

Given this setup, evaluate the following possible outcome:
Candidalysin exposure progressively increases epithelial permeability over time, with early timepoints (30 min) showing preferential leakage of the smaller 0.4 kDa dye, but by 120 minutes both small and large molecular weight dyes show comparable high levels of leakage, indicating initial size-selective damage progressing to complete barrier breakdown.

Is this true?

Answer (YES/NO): NO